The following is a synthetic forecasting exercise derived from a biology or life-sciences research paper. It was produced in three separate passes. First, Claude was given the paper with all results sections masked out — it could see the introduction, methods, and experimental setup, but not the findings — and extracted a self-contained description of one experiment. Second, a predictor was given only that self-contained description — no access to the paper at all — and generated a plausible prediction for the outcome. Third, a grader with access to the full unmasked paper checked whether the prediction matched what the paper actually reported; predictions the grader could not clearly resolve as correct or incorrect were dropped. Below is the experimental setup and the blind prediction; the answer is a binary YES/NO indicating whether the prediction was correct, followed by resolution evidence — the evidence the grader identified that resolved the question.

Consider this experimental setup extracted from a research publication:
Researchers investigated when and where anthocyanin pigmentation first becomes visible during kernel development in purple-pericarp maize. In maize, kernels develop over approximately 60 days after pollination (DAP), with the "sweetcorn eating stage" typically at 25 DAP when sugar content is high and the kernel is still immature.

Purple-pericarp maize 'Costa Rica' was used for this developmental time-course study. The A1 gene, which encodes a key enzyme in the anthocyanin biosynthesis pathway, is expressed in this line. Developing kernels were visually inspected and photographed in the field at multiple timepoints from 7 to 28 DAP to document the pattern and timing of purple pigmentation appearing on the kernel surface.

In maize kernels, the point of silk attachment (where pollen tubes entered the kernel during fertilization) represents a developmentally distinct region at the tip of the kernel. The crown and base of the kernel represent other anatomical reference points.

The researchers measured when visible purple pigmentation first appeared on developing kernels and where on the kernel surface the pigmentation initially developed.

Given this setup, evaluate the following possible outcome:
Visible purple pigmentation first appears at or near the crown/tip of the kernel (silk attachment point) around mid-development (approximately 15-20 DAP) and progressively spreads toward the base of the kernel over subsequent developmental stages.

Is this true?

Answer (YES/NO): NO